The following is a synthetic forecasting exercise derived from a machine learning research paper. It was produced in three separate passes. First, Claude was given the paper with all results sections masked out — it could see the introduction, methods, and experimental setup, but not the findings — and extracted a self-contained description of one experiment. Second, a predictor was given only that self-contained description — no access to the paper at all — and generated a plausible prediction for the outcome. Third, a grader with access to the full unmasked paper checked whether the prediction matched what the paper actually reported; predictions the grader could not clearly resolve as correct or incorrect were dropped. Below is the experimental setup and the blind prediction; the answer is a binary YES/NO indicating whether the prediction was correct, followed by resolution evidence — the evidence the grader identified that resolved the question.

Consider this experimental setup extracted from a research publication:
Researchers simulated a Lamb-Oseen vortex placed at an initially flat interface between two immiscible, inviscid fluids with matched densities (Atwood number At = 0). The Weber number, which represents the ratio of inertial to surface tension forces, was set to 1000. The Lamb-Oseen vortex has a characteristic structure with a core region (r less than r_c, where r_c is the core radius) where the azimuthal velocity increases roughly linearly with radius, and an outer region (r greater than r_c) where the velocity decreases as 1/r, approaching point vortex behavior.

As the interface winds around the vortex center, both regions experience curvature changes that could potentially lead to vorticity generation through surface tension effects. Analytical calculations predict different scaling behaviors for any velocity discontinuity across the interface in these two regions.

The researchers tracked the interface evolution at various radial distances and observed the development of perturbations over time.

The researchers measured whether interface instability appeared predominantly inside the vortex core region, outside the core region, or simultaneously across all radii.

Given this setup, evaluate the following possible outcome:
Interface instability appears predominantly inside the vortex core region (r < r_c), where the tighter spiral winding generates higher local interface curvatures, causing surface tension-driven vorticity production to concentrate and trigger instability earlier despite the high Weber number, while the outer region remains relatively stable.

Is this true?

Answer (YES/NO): YES